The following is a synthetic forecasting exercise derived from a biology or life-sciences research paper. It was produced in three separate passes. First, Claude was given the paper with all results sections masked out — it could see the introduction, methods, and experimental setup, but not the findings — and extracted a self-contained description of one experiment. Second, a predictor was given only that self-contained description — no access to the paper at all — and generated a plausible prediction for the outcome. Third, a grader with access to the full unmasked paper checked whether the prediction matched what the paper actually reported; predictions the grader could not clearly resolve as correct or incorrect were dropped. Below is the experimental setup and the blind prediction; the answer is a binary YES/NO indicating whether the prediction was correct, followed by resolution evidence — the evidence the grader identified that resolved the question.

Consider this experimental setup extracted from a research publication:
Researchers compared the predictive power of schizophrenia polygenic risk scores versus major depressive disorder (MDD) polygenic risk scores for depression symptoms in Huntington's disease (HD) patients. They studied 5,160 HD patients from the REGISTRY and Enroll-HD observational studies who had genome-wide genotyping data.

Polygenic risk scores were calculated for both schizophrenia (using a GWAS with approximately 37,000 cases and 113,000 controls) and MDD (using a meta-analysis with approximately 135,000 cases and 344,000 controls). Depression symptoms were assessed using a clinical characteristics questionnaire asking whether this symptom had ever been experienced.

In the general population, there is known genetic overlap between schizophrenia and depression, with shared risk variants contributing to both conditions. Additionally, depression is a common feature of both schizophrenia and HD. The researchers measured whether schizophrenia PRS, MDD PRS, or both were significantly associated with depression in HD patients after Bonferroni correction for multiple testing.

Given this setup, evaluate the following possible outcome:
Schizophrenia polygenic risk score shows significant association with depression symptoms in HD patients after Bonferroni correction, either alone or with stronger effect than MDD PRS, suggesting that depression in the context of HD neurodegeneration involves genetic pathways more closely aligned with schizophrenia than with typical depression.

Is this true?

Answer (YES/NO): NO